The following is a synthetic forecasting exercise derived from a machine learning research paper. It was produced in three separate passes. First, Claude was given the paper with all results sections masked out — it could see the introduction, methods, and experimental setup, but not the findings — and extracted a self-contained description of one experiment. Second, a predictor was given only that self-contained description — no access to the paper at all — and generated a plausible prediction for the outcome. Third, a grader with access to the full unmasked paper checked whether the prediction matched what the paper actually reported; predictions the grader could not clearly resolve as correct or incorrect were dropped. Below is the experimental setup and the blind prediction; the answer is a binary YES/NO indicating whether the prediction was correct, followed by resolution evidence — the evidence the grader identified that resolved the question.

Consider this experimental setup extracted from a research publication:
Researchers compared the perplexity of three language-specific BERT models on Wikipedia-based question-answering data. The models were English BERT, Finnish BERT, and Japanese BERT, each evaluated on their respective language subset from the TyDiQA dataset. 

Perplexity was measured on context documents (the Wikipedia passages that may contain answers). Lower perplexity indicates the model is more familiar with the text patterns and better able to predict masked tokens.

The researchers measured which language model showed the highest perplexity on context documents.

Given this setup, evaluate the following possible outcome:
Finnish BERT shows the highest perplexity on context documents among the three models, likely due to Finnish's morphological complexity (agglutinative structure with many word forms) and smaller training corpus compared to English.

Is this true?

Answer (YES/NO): YES